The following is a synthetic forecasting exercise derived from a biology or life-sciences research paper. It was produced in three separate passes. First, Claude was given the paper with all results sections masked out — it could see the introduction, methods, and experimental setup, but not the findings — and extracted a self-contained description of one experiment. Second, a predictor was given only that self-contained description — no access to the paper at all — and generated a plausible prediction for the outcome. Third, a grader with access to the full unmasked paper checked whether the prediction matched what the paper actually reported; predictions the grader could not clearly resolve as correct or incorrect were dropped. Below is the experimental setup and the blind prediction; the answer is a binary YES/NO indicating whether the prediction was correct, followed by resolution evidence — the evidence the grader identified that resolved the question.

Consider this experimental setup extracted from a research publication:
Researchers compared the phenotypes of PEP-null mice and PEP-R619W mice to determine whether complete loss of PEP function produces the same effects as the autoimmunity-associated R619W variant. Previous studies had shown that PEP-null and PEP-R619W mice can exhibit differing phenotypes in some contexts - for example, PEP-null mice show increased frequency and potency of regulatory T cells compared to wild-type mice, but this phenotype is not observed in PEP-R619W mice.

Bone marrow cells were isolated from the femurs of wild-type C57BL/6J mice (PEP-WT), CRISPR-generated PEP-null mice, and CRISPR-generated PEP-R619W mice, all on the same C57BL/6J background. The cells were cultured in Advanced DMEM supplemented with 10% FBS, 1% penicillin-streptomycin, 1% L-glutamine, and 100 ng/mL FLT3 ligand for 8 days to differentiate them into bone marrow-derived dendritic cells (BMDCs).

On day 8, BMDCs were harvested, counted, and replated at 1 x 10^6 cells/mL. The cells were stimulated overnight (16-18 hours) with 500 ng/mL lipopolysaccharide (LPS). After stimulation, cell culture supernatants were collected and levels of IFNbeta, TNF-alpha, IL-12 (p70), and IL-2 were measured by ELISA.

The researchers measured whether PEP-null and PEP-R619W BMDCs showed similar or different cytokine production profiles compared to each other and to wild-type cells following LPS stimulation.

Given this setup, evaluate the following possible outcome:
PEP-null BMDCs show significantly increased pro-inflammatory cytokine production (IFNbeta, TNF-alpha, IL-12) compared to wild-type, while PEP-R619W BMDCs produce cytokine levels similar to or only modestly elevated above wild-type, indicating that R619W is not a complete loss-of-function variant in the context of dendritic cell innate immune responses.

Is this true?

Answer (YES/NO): NO